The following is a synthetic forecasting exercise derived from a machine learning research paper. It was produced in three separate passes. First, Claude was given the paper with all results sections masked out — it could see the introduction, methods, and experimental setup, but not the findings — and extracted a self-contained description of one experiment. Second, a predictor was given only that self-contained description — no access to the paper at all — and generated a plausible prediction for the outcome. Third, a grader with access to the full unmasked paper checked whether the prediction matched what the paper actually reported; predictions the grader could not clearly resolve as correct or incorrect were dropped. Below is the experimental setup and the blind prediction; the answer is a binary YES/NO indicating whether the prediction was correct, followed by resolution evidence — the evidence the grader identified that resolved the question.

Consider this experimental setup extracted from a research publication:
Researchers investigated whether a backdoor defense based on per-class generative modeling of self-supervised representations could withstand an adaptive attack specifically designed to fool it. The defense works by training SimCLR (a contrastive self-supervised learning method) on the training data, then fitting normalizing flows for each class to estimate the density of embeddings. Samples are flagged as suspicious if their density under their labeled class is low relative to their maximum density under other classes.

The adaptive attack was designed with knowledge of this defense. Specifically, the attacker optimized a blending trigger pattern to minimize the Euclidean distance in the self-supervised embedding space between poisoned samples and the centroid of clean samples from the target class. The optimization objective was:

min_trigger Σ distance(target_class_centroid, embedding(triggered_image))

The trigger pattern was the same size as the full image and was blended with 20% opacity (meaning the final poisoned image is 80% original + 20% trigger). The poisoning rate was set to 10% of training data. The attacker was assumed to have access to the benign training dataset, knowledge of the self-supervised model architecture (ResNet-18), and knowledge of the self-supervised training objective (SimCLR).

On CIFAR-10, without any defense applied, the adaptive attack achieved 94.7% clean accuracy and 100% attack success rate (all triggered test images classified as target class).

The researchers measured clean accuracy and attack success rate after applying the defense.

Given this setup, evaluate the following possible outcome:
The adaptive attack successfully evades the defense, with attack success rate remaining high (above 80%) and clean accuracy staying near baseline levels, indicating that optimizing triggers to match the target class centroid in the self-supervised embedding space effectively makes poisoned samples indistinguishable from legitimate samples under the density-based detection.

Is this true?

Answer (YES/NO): NO